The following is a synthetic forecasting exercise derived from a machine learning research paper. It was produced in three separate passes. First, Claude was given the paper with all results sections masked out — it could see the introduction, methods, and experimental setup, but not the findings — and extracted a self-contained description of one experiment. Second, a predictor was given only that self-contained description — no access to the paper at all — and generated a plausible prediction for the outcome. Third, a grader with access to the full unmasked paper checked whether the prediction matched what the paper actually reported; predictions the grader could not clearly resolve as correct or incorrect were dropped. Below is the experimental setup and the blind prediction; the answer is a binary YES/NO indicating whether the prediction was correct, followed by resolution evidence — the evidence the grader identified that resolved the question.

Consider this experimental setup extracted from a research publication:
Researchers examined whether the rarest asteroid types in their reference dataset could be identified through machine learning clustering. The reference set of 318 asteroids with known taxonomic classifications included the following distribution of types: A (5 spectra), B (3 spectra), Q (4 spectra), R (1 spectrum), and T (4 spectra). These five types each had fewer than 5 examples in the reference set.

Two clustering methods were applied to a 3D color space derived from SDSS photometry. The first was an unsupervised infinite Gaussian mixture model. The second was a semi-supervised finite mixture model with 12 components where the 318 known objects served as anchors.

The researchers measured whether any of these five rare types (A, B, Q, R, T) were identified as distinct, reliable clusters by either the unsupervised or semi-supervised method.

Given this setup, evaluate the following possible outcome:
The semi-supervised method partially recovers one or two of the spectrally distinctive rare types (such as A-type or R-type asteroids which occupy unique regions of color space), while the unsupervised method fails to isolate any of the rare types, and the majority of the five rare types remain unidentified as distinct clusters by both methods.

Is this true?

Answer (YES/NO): NO